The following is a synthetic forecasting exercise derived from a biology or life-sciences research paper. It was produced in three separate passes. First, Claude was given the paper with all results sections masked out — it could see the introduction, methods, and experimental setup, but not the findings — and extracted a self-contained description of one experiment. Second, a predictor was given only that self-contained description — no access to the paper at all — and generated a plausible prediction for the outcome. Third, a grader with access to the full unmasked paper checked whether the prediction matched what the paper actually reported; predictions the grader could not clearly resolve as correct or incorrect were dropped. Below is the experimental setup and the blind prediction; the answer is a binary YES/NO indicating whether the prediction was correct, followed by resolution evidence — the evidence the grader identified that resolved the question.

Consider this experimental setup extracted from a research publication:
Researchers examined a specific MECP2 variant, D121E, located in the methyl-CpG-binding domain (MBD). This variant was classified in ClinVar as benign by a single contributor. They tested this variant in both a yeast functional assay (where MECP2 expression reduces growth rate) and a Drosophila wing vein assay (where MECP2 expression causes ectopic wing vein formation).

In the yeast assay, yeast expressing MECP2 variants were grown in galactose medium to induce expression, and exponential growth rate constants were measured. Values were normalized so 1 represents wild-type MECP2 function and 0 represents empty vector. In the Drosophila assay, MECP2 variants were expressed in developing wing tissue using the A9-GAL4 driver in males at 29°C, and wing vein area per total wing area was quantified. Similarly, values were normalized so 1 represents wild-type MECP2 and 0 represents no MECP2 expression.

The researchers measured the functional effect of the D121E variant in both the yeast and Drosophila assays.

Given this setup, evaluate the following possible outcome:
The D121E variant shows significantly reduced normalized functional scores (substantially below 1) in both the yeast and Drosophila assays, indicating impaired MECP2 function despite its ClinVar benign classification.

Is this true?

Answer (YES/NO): YES